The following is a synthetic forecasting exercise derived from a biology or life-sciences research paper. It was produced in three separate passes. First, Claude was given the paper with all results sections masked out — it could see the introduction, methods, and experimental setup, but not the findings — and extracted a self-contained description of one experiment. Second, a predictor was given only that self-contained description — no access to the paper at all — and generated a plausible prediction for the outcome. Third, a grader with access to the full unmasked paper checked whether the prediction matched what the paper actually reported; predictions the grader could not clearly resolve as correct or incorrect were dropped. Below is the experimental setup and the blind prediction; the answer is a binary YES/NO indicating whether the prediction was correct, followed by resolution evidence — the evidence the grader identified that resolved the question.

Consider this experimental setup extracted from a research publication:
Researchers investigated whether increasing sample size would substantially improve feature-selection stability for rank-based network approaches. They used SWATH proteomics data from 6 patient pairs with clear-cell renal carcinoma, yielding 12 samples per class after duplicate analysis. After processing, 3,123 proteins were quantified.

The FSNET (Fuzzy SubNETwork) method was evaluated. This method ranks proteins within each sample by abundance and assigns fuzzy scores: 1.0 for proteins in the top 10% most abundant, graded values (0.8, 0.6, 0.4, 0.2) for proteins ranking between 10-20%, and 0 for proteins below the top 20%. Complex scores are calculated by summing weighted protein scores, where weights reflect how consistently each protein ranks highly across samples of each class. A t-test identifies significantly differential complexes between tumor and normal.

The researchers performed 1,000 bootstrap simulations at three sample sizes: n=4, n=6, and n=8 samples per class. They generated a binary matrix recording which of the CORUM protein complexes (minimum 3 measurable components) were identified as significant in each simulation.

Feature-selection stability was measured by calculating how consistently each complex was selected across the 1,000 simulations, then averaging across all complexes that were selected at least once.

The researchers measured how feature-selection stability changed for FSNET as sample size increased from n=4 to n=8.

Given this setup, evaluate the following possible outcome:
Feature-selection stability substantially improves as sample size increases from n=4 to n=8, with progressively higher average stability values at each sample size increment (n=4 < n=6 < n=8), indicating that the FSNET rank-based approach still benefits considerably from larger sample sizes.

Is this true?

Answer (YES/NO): NO